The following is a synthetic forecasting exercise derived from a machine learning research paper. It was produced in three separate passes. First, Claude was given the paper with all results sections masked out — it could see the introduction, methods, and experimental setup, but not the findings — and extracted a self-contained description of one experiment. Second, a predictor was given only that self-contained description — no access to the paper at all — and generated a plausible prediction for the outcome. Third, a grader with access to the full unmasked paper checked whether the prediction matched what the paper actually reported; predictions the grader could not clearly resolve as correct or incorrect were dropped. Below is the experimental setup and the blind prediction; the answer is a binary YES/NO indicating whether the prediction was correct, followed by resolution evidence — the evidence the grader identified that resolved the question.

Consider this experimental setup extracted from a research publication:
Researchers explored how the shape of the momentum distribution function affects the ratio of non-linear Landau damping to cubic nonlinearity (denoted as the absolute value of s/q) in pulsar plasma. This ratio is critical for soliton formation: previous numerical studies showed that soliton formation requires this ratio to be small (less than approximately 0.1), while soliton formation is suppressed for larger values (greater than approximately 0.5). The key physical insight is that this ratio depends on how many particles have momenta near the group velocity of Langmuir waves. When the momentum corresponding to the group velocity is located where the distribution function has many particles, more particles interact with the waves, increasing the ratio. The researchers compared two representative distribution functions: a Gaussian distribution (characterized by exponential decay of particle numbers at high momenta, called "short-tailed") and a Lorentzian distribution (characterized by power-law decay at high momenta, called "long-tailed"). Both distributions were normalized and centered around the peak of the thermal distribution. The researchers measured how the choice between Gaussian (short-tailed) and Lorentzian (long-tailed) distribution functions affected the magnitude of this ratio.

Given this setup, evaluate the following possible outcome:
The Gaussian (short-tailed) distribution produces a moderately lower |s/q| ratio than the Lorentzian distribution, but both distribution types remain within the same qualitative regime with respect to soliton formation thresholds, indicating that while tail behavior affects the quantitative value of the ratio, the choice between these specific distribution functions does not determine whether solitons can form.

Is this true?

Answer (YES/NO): NO